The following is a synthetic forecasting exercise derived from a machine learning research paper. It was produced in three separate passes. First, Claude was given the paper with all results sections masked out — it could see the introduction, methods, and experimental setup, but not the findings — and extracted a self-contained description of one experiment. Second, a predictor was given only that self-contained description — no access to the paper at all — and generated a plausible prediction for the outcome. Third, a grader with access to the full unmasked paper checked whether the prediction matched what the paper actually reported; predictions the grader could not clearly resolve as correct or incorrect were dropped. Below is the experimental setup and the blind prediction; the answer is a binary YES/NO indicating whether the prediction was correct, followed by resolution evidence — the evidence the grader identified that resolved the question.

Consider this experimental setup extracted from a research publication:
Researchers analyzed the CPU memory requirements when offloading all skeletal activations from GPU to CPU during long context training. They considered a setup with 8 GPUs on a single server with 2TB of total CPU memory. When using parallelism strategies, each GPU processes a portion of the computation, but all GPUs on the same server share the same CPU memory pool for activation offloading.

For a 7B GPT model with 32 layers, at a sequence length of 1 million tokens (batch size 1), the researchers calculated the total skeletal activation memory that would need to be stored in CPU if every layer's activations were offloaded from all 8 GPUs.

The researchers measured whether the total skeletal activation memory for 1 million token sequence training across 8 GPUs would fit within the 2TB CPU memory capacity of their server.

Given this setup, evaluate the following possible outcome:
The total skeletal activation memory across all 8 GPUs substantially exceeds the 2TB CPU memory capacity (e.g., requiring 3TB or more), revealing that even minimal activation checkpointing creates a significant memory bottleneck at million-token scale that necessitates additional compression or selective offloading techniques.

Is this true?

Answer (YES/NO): YES